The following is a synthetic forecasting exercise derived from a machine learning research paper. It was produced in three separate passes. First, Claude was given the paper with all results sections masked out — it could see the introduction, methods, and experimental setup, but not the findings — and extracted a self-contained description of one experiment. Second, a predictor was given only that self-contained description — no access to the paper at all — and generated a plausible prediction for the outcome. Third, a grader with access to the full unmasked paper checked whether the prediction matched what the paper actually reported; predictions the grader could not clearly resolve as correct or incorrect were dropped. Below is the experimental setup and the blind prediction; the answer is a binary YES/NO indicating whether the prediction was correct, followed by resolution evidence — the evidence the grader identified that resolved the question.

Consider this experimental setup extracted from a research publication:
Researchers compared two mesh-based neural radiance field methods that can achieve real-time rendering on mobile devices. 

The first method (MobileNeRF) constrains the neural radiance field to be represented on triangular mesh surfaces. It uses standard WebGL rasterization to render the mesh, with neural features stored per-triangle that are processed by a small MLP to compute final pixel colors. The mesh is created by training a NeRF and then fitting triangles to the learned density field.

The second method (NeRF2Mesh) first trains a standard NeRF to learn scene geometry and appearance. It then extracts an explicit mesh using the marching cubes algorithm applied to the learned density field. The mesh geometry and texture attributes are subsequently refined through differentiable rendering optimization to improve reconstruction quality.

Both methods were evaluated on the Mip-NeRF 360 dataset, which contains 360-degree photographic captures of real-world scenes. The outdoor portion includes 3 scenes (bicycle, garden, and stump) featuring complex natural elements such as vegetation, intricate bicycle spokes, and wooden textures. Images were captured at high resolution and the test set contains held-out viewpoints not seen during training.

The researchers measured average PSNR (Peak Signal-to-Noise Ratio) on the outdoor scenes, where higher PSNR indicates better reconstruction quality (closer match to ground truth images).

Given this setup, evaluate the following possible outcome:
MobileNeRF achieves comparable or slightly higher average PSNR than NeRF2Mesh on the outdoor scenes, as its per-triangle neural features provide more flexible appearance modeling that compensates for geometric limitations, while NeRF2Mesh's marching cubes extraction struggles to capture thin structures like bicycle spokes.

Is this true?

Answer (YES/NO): YES